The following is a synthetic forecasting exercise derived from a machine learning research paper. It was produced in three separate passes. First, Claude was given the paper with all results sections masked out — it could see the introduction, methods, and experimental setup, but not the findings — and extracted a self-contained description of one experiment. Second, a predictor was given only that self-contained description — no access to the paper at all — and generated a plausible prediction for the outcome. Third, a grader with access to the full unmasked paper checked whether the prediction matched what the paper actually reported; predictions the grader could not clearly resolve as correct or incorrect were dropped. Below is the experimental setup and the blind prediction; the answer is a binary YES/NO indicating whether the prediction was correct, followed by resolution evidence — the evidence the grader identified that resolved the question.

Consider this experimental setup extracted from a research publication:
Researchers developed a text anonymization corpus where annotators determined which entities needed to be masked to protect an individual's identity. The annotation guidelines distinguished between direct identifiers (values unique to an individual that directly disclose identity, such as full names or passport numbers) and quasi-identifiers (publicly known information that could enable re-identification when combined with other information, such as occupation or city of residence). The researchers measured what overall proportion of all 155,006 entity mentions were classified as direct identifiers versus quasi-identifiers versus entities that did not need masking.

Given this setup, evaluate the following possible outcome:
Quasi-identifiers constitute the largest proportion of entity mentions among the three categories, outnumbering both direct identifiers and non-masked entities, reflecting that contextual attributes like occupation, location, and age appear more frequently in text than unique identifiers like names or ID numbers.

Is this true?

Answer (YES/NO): YES